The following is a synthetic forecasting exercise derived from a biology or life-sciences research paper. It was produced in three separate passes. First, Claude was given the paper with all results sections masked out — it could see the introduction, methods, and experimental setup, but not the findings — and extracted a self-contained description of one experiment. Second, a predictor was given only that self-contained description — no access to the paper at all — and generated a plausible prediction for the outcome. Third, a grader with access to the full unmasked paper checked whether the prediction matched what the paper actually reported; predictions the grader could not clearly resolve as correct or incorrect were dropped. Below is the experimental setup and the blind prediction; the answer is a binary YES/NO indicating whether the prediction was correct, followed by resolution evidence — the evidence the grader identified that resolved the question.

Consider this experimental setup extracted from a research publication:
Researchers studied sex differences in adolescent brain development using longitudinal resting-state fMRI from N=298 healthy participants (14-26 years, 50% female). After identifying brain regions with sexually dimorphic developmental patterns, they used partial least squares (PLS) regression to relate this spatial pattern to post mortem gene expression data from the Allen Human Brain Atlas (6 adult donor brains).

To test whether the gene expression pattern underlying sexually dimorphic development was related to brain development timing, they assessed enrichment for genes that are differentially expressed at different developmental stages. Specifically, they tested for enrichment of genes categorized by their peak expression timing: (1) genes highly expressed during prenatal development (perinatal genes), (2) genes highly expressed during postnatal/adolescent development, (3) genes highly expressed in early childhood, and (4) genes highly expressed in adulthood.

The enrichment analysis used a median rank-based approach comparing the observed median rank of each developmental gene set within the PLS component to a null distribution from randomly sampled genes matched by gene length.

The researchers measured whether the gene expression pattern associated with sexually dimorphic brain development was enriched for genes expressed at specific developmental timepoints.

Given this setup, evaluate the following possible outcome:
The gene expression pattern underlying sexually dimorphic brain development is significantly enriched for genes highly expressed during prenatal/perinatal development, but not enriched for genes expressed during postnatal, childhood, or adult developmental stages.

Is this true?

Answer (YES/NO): NO